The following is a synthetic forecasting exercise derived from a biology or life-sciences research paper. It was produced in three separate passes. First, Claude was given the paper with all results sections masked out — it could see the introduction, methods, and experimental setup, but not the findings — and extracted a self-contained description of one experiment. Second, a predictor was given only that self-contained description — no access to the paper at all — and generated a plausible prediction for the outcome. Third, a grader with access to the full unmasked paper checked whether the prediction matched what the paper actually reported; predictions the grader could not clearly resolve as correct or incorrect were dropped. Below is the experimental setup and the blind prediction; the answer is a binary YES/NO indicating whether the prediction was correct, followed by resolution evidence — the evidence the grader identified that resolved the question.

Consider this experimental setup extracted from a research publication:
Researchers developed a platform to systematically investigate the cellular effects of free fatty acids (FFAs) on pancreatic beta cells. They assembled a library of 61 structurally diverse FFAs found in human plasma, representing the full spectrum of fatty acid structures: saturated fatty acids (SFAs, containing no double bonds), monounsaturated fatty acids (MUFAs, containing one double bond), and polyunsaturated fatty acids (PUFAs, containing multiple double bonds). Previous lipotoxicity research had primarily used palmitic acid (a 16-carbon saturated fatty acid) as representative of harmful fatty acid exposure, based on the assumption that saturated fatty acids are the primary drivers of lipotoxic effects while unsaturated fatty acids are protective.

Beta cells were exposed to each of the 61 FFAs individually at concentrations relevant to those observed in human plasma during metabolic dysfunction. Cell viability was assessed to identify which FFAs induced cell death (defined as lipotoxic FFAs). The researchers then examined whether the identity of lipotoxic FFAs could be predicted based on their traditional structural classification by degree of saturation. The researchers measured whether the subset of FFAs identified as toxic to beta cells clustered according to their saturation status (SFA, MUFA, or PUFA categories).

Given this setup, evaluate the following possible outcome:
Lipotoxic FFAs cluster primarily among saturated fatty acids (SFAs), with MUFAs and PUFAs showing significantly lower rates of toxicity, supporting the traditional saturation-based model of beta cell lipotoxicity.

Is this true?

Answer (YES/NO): NO